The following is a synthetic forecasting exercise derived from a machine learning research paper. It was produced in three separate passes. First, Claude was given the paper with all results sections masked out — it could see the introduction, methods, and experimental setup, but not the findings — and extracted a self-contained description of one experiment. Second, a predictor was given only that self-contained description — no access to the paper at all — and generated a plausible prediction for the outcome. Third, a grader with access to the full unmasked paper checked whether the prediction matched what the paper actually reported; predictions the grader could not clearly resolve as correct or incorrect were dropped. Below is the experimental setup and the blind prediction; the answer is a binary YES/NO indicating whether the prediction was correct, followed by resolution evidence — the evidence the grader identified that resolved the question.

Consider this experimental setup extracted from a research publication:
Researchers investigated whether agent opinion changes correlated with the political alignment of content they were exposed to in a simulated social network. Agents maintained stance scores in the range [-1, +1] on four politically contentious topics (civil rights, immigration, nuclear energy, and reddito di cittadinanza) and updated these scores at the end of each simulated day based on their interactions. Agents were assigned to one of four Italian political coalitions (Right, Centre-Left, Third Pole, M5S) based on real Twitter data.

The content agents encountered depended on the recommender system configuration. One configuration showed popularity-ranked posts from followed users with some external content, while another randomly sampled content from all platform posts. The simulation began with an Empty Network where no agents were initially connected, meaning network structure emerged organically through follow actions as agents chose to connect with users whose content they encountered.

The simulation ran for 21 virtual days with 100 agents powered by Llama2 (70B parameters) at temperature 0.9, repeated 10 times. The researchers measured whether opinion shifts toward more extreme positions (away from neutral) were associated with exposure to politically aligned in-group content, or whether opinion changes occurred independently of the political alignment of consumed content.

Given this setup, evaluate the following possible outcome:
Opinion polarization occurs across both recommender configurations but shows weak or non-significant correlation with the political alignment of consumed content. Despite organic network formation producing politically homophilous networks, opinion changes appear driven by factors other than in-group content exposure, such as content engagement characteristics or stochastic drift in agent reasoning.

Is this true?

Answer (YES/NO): NO